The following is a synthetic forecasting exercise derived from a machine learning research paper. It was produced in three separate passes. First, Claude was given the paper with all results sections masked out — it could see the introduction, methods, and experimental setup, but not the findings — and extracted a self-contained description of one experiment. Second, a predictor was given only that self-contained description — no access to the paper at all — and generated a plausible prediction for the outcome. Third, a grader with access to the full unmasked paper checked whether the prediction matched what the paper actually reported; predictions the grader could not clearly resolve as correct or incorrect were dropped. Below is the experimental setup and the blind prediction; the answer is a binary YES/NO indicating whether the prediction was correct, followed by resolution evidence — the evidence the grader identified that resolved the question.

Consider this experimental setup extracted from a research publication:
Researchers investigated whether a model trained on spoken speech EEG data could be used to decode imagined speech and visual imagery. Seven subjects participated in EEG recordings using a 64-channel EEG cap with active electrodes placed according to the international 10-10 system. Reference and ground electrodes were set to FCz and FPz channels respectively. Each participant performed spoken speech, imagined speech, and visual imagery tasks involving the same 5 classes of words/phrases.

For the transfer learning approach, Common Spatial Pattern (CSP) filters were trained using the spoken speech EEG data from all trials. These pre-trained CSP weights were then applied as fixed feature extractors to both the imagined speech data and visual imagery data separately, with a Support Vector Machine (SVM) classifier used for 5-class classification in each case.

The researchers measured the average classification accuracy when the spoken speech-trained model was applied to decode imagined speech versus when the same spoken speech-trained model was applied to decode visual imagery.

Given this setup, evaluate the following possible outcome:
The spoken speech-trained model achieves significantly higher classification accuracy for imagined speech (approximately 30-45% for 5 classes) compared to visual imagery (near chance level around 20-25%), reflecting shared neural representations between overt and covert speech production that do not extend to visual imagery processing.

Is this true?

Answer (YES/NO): NO